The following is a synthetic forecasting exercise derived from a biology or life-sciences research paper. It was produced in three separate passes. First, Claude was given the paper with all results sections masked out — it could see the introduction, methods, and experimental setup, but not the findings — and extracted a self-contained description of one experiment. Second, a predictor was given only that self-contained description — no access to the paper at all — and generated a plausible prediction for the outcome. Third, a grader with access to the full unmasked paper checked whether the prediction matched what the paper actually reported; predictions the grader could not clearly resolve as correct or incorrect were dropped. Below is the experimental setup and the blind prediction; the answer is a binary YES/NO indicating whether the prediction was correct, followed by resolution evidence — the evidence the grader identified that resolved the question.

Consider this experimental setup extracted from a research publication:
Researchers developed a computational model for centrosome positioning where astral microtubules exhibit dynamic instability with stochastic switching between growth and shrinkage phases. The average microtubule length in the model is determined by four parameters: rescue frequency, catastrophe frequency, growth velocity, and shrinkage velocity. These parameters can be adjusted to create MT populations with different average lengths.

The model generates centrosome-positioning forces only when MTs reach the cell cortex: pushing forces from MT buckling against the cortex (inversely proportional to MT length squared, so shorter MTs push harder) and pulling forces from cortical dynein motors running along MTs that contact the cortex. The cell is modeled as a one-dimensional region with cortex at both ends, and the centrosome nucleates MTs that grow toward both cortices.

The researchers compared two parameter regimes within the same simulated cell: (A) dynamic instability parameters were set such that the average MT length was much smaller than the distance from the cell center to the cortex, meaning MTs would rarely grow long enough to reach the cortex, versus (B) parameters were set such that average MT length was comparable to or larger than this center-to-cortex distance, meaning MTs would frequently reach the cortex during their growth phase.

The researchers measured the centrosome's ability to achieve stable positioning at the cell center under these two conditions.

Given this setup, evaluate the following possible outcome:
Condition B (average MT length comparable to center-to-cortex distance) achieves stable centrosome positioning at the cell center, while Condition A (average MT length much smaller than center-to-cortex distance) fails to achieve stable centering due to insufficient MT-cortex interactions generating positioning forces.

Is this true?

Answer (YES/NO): YES